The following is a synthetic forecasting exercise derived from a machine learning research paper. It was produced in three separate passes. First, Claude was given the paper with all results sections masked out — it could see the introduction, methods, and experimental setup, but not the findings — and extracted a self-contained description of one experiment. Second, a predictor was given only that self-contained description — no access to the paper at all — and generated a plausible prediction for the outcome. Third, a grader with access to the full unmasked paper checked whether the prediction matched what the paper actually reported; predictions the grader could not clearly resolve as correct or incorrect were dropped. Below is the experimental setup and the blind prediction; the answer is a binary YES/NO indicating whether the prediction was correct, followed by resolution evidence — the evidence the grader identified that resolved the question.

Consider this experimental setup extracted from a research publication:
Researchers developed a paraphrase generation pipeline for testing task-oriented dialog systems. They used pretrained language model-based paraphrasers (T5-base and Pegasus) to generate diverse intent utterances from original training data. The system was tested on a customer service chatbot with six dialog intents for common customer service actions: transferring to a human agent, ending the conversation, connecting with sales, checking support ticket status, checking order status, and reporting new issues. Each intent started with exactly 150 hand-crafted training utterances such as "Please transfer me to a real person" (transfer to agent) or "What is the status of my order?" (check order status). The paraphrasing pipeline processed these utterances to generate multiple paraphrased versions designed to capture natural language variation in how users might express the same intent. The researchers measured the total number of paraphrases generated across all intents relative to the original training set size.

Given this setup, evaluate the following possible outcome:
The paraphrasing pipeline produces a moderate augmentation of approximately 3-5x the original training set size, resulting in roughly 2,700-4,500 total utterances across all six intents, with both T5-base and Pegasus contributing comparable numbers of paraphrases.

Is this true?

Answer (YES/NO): NO